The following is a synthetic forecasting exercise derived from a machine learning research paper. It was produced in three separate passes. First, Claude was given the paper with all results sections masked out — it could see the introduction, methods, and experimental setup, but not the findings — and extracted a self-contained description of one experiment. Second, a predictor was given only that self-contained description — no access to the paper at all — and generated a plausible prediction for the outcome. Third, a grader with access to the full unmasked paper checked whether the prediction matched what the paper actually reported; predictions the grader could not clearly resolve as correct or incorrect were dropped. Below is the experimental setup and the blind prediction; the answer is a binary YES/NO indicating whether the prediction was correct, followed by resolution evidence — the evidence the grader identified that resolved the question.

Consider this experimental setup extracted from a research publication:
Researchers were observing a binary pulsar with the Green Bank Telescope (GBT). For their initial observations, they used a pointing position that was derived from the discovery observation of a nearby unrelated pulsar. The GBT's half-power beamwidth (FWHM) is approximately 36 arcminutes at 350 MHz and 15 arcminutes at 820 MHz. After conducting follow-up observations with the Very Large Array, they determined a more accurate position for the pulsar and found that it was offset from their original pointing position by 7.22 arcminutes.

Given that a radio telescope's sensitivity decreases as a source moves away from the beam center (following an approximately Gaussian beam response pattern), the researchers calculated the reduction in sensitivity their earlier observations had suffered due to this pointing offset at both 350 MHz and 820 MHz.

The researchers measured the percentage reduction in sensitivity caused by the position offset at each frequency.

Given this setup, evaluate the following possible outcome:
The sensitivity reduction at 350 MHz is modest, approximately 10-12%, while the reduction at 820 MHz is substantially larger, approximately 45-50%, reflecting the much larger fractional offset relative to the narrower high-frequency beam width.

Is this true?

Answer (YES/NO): NO